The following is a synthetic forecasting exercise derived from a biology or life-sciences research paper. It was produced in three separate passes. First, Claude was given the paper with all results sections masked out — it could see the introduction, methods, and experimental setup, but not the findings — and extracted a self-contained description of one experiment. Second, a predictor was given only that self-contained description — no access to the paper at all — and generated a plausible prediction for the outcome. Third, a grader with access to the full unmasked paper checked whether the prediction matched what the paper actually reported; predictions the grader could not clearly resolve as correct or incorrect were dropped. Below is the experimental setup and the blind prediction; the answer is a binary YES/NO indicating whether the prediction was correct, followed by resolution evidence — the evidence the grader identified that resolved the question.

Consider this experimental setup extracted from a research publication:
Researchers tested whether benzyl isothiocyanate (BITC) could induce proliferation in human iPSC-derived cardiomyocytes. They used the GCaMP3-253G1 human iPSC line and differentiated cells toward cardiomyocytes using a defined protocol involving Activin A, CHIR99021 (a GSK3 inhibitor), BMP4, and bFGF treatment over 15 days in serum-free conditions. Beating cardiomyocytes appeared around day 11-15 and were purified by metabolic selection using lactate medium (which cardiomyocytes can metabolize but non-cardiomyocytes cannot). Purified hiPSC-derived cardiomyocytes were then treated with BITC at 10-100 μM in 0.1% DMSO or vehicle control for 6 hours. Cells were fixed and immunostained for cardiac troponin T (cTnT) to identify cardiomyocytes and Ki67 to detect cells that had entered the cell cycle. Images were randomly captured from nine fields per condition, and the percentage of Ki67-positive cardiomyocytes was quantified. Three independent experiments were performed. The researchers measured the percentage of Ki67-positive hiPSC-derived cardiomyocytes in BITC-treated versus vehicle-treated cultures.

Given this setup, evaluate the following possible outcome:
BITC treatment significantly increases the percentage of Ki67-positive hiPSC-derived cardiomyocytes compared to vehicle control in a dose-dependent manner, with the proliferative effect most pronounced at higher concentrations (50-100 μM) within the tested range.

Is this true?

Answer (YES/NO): NO